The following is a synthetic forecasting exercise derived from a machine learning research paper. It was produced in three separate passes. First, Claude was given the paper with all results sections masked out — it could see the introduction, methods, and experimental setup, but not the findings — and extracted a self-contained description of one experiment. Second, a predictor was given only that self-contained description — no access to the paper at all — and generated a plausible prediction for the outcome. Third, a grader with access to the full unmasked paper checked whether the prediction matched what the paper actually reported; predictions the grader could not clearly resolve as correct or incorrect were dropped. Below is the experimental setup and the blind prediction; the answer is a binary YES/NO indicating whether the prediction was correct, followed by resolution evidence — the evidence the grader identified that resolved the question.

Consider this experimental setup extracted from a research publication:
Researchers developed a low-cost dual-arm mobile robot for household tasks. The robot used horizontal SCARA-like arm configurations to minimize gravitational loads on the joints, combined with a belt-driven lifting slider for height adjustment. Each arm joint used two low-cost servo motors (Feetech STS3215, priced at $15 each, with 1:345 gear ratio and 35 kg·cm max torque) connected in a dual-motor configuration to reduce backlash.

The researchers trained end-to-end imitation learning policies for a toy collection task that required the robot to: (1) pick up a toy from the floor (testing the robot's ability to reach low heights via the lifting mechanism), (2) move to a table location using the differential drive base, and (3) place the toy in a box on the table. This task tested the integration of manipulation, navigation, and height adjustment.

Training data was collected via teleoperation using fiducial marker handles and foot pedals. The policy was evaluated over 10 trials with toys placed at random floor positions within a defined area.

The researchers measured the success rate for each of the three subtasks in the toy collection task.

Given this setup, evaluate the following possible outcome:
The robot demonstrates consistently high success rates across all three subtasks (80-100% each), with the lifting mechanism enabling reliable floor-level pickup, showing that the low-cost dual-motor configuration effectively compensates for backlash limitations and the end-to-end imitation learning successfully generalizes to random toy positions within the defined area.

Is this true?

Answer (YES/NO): NO